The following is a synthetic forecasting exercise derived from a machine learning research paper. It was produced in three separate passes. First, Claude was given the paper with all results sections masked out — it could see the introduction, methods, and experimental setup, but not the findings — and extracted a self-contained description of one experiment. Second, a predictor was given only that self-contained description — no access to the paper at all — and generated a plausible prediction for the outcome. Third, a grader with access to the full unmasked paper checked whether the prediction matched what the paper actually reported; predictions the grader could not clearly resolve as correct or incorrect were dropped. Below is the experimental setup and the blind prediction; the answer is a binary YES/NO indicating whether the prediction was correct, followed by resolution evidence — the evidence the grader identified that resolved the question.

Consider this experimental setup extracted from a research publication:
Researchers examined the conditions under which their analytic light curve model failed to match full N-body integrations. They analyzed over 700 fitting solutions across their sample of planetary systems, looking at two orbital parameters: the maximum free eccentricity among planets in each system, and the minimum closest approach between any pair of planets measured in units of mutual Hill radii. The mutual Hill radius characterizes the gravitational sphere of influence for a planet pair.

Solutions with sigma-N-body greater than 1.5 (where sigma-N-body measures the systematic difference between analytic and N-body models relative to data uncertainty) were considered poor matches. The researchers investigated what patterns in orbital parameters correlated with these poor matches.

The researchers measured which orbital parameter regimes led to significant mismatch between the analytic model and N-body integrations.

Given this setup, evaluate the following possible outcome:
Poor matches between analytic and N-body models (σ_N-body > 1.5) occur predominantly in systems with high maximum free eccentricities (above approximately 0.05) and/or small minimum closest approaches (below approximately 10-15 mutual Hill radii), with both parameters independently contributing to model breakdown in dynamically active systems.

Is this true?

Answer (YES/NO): YES